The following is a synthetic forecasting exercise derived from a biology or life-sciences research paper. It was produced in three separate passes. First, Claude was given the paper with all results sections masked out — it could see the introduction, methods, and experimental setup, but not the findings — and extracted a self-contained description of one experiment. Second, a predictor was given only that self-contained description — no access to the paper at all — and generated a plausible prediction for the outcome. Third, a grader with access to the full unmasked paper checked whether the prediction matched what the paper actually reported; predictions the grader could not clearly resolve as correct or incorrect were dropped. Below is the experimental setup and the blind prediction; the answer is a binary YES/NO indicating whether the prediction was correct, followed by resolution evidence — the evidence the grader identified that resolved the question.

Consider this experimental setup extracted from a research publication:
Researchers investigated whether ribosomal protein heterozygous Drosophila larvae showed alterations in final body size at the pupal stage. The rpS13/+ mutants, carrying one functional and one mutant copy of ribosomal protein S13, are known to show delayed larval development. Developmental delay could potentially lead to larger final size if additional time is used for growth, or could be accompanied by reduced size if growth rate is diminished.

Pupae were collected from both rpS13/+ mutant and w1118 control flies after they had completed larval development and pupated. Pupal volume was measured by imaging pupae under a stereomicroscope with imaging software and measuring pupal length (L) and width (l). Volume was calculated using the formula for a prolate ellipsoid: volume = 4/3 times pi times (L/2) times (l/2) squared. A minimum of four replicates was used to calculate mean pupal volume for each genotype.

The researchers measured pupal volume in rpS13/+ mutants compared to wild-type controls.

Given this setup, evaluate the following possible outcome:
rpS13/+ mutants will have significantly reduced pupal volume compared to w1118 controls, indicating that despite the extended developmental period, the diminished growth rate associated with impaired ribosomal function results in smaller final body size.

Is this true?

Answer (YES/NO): NO